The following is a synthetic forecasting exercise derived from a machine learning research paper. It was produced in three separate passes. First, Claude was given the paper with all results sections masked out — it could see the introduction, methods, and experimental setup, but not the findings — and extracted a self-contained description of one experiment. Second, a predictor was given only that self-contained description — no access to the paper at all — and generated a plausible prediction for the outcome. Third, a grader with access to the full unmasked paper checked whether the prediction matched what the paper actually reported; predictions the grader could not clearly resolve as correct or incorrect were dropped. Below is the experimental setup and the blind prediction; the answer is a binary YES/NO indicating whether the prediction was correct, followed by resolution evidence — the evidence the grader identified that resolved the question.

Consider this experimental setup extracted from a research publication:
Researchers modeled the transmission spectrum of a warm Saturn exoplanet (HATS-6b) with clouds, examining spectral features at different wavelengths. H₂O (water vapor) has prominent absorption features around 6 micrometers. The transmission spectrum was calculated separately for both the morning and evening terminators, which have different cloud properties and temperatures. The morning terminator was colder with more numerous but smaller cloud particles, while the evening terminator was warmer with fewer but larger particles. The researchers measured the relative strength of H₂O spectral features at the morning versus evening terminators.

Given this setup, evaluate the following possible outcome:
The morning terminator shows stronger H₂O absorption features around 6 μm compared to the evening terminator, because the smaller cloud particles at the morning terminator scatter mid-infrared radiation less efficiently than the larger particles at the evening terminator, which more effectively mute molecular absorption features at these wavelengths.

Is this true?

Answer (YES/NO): NO